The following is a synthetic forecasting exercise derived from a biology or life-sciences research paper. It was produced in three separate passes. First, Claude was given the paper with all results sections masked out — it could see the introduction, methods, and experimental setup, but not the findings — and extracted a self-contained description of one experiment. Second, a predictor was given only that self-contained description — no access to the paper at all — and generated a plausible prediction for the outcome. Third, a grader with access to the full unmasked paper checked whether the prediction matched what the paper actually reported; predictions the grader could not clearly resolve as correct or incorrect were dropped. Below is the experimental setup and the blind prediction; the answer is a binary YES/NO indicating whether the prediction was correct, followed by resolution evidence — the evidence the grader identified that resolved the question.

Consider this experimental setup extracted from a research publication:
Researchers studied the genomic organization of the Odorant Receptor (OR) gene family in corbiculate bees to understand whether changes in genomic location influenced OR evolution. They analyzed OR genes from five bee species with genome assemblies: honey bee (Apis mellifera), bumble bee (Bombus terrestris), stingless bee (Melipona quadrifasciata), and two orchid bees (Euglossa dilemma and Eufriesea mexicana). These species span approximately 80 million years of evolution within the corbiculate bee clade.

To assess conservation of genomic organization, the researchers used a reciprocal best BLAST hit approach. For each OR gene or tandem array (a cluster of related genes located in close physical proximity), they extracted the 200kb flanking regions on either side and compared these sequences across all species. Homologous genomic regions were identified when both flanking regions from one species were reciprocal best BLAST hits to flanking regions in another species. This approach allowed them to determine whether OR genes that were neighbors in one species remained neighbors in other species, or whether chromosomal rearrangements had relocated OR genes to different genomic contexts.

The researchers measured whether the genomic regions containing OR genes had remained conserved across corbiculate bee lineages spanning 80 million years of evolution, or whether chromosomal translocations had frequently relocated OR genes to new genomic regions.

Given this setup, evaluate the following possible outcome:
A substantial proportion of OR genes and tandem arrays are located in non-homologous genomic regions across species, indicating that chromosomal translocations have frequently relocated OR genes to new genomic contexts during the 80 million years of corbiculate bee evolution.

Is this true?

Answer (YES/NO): NO